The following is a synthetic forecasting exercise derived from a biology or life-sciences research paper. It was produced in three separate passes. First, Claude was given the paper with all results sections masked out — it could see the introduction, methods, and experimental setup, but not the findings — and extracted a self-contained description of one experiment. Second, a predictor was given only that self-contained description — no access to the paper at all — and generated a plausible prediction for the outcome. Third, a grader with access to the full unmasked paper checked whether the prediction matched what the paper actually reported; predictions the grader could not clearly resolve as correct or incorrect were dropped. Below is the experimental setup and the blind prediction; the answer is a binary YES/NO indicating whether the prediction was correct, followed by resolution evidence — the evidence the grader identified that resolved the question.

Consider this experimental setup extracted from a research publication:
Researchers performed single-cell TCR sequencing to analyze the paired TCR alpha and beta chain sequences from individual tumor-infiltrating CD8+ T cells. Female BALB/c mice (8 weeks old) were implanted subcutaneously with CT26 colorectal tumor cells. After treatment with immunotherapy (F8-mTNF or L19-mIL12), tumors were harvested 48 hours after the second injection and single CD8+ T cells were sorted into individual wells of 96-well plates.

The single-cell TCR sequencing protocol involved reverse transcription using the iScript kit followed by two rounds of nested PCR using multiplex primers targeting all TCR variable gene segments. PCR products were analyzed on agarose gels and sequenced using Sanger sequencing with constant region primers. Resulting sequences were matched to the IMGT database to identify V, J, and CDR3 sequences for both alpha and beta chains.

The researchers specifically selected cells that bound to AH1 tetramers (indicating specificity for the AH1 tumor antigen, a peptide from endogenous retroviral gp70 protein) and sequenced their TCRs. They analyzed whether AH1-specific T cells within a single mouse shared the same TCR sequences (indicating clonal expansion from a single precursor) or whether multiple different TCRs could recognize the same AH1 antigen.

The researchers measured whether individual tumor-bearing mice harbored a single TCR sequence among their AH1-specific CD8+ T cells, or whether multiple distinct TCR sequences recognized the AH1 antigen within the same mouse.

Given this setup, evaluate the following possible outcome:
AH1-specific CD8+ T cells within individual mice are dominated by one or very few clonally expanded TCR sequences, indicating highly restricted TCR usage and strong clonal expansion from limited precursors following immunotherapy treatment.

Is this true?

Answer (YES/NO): NO